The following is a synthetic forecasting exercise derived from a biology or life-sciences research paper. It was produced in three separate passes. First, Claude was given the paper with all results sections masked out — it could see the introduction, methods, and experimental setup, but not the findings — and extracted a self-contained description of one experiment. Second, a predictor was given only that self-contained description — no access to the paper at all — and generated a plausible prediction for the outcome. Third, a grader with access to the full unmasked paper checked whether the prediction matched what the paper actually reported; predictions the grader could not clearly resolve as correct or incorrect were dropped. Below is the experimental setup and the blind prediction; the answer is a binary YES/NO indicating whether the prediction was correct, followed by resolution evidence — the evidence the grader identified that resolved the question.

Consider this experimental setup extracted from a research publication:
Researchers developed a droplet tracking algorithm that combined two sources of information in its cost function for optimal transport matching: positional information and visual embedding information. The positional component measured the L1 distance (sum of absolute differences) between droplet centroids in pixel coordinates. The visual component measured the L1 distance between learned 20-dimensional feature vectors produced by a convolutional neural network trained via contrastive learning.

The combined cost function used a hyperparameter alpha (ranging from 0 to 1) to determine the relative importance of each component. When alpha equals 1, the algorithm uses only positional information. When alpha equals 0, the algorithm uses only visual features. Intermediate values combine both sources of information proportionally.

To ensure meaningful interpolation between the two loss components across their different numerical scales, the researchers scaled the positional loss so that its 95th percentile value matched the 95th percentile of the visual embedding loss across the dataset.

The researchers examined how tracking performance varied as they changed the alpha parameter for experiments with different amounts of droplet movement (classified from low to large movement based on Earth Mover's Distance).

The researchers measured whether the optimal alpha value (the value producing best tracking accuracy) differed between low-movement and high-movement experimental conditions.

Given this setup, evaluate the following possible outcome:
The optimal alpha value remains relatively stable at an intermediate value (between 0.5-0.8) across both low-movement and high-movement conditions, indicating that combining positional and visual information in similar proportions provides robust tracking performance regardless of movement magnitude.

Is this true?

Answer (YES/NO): NO